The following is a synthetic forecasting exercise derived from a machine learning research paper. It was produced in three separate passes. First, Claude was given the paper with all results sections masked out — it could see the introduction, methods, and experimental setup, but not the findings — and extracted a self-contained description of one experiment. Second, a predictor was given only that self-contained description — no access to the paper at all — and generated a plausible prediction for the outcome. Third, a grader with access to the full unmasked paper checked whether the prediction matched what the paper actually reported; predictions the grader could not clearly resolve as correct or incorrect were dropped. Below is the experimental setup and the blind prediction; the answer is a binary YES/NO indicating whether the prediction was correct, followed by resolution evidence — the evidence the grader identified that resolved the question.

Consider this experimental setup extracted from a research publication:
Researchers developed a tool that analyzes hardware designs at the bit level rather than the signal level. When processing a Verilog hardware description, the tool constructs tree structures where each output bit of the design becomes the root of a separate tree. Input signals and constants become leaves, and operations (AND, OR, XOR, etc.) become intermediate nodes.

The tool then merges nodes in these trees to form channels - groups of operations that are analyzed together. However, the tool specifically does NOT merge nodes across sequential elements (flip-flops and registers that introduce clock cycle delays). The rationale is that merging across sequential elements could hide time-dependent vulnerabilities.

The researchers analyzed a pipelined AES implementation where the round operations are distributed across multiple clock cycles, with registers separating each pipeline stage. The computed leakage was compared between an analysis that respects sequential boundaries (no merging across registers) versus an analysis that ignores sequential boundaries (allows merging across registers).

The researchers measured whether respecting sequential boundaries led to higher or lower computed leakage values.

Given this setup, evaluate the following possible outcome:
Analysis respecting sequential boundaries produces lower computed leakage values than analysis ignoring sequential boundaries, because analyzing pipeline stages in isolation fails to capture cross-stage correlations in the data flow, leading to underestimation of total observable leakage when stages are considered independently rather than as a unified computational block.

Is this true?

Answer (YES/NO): NO